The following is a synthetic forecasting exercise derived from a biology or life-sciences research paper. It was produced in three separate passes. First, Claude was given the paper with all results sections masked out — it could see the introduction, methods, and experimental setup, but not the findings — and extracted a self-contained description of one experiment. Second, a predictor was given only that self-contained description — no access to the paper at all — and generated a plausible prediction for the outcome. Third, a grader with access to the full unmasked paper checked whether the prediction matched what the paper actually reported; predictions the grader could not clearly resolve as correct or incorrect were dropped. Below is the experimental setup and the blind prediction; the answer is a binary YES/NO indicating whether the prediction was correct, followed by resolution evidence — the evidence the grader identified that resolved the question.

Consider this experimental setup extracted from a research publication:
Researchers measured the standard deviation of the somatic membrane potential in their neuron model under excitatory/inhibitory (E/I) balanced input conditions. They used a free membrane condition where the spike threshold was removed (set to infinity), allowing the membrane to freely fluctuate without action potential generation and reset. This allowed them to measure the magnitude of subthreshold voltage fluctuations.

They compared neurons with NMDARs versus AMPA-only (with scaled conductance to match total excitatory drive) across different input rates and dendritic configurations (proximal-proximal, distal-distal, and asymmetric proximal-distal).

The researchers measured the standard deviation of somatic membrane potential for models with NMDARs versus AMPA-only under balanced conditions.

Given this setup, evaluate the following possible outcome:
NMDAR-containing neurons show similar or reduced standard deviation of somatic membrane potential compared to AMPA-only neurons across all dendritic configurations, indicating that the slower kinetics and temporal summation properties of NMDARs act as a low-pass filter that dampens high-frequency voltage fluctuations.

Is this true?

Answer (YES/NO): NO